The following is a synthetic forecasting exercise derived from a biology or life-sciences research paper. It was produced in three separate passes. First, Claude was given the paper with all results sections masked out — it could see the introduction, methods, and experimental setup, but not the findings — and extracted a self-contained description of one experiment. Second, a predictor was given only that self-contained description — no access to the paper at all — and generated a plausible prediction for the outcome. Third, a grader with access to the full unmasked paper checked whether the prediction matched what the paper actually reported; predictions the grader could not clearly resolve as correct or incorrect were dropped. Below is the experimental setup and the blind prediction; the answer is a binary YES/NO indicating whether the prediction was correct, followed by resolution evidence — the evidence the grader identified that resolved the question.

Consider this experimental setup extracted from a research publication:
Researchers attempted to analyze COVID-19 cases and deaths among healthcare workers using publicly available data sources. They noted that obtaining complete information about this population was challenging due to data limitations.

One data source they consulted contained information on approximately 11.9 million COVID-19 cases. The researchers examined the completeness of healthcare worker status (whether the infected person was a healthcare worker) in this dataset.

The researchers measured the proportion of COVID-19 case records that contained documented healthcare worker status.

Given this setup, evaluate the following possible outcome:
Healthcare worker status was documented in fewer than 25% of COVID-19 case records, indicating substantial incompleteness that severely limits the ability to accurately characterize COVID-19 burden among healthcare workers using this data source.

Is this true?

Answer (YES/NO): YES